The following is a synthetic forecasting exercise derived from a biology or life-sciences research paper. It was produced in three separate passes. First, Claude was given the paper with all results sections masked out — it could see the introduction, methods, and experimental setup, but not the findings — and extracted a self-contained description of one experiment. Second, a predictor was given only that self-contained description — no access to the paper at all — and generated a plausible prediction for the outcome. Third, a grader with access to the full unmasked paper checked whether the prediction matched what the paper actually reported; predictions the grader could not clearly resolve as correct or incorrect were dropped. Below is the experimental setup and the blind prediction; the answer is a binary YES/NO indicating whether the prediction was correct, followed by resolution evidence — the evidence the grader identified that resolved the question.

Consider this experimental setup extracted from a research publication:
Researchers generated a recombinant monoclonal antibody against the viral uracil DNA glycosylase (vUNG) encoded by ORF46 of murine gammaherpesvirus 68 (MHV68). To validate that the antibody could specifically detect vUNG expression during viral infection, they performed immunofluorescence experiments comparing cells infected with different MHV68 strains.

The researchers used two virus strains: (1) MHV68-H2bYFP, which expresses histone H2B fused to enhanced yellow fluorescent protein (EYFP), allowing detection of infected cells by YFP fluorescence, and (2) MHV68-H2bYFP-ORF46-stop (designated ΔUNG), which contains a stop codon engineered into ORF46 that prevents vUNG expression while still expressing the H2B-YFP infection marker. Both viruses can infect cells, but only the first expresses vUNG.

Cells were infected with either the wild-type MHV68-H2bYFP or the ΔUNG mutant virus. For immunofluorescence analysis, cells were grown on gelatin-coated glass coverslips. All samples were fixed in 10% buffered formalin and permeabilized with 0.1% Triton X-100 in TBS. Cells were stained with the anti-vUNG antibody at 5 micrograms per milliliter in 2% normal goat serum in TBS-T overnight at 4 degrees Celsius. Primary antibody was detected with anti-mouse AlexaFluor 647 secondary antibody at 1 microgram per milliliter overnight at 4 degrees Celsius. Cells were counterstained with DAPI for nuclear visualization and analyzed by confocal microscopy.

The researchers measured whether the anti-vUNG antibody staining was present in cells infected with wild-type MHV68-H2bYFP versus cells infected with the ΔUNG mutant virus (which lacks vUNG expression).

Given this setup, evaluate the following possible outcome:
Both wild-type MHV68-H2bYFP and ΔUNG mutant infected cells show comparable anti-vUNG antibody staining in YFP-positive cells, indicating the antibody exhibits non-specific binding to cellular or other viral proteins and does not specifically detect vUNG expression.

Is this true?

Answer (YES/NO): NO